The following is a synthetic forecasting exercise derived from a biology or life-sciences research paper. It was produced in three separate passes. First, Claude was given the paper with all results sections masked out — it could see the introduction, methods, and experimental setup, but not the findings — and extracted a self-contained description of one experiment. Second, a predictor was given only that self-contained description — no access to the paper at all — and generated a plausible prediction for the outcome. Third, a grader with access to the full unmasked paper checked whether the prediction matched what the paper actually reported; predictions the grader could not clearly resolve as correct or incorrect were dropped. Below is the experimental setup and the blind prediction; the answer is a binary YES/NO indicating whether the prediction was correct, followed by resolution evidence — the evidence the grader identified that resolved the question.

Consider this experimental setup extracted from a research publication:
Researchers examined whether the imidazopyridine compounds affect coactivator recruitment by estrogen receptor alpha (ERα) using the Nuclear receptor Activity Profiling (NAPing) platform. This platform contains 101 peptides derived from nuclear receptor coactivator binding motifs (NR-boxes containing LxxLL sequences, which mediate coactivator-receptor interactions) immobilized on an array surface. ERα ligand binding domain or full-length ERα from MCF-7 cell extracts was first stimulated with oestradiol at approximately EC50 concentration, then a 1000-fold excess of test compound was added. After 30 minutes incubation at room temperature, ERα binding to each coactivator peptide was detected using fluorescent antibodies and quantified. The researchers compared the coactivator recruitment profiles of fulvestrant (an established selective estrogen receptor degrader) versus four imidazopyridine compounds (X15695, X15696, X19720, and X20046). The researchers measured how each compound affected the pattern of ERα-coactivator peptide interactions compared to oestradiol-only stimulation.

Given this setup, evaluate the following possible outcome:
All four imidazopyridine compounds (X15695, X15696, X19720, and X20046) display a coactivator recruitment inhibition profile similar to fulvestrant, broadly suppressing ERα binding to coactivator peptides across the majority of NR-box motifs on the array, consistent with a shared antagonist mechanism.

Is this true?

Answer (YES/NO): NO